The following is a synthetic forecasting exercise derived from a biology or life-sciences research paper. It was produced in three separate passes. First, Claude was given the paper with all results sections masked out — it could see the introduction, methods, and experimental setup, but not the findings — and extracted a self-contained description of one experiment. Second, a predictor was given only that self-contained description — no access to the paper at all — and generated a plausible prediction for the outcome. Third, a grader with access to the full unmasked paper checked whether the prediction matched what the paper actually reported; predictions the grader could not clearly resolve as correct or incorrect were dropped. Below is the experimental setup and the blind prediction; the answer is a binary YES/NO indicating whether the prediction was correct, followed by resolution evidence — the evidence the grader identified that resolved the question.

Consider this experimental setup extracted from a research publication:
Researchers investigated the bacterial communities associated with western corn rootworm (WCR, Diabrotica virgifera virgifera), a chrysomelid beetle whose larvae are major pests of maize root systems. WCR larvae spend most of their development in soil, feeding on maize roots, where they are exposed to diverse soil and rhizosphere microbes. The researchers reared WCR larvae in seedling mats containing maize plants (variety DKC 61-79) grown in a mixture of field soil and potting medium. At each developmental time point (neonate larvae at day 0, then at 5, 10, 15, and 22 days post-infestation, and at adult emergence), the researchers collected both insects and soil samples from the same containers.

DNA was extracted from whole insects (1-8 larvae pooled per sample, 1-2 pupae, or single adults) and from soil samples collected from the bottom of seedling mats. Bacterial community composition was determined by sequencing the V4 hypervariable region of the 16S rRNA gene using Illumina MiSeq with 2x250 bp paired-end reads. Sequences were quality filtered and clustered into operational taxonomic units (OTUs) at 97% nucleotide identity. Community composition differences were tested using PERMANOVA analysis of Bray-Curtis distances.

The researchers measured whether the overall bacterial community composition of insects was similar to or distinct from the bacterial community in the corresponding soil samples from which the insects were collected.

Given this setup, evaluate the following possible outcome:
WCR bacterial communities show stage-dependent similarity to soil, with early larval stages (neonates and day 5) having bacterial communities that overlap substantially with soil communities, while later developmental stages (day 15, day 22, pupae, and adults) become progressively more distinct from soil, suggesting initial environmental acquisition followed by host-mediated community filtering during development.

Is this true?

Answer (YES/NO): NO